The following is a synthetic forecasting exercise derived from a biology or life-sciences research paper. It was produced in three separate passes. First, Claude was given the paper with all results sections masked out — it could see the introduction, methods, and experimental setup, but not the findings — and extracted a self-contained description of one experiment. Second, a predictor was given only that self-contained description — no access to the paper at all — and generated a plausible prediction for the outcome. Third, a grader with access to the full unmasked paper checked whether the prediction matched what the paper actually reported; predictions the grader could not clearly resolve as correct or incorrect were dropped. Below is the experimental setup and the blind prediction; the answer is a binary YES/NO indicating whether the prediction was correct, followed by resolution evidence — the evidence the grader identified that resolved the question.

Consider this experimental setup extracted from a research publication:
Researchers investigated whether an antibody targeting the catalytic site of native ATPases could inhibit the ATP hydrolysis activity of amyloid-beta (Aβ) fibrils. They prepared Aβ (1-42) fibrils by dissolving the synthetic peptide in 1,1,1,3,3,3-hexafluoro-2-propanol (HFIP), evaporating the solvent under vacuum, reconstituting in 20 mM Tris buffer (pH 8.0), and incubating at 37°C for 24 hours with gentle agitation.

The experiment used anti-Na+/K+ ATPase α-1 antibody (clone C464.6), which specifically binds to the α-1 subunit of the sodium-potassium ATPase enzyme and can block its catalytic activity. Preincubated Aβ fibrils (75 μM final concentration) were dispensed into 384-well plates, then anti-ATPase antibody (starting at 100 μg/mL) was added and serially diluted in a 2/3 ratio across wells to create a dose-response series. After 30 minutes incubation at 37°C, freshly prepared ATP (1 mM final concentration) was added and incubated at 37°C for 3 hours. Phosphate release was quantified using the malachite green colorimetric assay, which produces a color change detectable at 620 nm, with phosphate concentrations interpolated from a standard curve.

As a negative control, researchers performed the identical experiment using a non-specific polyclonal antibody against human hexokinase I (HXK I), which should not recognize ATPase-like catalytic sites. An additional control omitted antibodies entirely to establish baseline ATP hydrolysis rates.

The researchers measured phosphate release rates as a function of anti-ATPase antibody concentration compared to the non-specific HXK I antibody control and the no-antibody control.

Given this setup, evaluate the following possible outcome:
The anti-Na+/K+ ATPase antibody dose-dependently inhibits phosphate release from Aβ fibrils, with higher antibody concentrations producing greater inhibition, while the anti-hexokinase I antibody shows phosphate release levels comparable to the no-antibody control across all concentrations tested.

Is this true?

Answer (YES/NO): YES